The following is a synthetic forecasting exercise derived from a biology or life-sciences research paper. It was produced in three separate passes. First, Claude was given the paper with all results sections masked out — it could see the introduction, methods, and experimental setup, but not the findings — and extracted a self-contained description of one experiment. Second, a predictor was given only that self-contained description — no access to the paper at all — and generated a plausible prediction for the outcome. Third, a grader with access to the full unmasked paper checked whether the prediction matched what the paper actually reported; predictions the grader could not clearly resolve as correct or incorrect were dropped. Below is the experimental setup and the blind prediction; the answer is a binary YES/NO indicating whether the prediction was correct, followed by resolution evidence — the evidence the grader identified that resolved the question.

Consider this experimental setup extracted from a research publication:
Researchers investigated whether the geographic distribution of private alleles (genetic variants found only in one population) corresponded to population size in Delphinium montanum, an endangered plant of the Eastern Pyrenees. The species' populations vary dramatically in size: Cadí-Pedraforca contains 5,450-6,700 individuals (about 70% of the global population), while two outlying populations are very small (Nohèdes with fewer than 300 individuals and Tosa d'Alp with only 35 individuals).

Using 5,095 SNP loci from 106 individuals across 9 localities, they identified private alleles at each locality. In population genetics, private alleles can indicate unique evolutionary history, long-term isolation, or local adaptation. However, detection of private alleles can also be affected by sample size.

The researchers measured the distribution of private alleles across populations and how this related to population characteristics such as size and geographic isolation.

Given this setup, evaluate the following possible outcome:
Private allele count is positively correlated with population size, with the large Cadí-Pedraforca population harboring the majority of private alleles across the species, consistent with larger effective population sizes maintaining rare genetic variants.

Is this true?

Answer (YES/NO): NO